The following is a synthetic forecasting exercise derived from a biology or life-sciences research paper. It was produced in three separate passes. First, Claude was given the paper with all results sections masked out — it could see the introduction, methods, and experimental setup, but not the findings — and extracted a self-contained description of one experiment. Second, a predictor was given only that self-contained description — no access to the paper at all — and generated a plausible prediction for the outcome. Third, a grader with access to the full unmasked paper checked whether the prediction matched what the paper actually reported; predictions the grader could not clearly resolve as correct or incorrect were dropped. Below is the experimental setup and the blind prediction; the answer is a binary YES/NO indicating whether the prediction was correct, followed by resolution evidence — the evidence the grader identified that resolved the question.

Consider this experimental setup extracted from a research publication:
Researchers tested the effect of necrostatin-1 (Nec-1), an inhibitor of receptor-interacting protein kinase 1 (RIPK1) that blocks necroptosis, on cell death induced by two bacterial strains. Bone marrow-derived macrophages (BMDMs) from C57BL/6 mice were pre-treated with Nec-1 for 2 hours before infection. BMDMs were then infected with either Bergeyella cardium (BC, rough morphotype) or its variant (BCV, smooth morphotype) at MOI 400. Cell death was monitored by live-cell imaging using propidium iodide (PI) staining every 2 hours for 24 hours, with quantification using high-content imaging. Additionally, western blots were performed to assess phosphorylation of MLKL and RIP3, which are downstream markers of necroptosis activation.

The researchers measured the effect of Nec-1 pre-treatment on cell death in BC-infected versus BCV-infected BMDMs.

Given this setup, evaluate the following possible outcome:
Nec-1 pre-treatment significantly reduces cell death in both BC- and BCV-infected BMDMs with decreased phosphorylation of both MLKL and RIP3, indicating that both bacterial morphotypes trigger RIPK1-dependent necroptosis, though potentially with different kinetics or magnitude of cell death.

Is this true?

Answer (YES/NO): NO